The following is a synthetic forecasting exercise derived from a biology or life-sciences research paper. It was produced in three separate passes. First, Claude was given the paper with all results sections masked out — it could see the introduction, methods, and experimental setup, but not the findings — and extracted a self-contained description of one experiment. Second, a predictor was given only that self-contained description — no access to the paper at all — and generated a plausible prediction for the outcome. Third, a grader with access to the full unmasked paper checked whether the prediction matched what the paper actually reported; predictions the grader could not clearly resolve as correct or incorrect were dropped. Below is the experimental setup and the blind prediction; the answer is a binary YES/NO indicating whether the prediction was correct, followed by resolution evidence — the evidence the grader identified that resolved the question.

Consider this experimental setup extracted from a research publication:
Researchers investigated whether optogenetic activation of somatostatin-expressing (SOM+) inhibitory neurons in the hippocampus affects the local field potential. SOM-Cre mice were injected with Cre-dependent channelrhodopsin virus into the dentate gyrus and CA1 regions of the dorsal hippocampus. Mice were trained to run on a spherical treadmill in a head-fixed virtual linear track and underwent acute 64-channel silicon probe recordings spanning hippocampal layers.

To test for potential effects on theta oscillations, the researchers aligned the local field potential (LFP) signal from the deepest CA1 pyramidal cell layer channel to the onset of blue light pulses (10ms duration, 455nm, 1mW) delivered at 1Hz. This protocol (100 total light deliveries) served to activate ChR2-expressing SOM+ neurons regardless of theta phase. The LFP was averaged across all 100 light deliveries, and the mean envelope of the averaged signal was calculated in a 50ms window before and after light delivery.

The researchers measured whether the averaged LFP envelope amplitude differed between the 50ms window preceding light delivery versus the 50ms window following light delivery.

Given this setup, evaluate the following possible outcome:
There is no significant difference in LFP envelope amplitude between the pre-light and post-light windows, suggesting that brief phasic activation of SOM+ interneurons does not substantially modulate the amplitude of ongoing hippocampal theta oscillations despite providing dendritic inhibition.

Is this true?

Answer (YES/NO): YES